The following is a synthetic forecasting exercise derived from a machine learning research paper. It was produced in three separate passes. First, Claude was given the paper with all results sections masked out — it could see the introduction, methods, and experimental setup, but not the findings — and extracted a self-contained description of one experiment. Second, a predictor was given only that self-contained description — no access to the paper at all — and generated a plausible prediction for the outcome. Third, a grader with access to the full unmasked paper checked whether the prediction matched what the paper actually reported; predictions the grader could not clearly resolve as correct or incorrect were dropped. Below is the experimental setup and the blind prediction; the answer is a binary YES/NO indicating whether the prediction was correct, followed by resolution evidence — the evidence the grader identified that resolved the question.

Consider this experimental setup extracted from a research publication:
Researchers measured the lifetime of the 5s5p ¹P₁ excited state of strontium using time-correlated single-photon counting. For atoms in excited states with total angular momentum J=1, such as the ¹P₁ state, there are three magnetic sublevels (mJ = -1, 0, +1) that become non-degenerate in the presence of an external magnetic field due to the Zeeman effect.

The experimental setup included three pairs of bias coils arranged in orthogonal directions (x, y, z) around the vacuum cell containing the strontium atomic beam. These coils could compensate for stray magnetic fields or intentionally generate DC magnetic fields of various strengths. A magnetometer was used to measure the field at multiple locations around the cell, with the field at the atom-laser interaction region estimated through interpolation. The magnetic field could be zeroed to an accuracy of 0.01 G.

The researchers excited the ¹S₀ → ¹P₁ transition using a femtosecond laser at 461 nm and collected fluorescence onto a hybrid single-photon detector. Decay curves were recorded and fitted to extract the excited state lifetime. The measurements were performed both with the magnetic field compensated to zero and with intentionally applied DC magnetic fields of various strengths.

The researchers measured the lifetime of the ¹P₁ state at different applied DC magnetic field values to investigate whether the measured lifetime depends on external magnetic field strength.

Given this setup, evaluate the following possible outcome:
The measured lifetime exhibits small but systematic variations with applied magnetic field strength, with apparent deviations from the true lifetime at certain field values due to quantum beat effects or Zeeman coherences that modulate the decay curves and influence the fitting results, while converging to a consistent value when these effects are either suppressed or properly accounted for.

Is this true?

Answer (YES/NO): NO